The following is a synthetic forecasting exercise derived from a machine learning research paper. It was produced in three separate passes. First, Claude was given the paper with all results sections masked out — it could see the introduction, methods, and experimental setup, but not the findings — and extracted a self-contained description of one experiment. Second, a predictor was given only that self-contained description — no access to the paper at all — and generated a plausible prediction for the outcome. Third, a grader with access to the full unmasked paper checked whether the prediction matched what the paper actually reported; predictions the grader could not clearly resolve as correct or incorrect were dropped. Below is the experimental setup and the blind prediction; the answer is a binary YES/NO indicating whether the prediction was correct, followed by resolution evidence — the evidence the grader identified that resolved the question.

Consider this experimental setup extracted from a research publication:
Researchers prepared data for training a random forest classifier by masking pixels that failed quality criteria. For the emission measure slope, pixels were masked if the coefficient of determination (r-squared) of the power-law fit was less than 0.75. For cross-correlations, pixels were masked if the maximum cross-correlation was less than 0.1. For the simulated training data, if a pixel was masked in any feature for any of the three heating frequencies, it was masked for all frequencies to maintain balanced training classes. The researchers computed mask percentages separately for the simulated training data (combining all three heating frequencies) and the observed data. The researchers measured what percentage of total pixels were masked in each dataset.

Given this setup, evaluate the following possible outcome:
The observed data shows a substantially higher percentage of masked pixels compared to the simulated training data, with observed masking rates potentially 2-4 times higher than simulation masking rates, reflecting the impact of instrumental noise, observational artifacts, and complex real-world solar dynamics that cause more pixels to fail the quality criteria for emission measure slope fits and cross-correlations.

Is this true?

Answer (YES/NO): NO